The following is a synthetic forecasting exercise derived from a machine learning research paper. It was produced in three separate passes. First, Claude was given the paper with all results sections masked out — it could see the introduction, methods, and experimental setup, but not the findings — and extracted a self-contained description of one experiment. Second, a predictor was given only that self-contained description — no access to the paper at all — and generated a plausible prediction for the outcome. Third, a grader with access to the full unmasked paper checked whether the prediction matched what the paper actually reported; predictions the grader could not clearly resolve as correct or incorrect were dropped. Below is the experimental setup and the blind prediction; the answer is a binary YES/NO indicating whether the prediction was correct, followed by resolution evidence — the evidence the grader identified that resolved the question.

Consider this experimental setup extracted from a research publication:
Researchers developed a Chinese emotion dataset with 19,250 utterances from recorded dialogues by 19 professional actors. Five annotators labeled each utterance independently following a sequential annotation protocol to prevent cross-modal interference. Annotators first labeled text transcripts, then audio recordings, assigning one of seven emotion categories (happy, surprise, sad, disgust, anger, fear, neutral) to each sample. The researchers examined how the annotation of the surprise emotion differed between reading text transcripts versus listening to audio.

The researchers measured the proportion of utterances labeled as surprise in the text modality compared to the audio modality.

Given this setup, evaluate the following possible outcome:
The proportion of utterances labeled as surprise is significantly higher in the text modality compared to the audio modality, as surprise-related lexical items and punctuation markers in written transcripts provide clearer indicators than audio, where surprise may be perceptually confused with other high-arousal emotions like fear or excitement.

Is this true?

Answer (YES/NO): YES